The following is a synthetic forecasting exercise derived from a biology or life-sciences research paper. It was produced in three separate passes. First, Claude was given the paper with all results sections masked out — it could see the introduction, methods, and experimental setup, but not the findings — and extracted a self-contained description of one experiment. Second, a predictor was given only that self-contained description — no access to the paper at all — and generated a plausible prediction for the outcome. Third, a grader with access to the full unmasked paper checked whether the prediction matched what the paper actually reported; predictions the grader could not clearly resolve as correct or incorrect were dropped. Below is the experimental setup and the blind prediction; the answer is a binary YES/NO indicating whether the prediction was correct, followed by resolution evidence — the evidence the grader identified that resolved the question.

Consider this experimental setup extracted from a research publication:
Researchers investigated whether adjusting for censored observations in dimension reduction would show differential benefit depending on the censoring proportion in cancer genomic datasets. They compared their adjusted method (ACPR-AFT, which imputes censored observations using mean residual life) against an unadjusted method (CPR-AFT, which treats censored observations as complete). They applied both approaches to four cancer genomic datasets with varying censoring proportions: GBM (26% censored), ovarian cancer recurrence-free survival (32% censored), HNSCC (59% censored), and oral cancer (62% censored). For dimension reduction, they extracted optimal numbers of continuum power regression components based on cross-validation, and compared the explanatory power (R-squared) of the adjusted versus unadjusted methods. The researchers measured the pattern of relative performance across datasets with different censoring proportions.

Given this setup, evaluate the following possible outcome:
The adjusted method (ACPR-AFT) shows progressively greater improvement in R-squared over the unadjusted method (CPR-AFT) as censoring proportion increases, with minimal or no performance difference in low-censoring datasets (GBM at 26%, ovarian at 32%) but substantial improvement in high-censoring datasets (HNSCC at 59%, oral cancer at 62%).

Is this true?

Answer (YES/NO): YES